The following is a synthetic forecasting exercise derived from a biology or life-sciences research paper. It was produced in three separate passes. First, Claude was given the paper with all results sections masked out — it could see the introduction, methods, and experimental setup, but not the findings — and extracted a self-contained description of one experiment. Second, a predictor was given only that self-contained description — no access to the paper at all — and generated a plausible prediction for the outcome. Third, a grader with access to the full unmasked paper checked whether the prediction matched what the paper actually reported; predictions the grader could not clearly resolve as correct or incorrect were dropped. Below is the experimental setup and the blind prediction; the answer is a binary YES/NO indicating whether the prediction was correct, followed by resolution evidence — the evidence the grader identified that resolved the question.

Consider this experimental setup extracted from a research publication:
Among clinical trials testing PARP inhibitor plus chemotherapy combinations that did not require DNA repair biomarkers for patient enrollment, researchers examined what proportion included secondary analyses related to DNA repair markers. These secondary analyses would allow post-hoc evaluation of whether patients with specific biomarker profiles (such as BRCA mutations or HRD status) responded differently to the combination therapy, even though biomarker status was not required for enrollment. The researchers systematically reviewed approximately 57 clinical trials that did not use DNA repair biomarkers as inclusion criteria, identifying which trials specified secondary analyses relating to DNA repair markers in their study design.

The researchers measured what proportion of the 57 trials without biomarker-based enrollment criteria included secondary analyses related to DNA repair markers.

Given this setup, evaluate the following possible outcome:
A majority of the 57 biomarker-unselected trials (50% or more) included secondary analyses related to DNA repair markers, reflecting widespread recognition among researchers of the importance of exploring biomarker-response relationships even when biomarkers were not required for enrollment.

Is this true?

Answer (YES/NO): NO